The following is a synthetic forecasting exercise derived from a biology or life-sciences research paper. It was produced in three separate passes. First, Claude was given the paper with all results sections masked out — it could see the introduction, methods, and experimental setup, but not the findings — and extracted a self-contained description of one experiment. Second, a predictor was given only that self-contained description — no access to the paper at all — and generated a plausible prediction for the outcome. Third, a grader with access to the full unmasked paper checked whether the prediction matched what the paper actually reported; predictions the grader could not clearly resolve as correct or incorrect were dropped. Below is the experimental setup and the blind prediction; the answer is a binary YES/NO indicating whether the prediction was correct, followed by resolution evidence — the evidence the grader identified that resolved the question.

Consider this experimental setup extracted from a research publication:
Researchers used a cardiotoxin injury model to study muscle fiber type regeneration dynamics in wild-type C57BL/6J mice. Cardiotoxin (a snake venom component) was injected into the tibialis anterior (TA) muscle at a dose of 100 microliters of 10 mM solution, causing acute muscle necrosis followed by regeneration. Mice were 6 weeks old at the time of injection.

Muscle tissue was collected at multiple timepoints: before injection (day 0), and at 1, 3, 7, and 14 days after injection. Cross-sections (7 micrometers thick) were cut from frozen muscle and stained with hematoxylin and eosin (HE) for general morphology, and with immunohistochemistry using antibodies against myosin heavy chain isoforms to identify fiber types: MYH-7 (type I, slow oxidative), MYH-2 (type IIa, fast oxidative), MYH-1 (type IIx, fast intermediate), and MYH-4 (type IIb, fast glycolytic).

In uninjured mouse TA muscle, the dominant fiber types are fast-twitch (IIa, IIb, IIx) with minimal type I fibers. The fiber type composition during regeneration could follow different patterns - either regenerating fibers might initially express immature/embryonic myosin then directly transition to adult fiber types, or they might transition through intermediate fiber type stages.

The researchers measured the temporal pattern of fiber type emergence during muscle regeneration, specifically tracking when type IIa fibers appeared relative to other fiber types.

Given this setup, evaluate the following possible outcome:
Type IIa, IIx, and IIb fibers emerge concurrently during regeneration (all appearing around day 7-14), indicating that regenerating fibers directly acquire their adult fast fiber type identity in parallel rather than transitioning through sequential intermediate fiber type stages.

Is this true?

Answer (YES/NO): NO